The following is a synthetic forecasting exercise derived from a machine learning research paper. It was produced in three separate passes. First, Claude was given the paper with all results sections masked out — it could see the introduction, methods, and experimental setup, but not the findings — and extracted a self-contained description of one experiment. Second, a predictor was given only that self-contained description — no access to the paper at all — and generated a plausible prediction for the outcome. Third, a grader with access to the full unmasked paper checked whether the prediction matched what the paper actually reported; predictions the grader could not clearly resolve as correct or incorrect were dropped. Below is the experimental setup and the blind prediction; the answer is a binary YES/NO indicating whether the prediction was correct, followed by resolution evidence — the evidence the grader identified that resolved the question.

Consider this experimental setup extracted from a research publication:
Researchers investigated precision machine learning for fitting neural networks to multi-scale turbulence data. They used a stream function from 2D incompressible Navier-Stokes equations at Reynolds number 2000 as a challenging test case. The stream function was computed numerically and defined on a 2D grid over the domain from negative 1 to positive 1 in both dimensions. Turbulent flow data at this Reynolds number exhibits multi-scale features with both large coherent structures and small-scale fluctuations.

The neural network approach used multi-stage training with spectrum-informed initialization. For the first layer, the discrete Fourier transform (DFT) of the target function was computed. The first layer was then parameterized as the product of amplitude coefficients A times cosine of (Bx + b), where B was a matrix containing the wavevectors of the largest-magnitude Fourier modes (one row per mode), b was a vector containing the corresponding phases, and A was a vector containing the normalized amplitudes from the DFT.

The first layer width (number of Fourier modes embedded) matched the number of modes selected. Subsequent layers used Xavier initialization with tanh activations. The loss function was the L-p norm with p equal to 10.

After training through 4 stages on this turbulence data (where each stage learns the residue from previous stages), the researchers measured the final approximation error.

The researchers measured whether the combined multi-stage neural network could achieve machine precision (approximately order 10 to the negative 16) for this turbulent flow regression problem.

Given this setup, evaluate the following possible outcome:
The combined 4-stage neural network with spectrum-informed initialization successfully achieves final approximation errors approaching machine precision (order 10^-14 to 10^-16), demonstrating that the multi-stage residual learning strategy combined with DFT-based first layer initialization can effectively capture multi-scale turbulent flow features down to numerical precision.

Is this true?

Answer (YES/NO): YES